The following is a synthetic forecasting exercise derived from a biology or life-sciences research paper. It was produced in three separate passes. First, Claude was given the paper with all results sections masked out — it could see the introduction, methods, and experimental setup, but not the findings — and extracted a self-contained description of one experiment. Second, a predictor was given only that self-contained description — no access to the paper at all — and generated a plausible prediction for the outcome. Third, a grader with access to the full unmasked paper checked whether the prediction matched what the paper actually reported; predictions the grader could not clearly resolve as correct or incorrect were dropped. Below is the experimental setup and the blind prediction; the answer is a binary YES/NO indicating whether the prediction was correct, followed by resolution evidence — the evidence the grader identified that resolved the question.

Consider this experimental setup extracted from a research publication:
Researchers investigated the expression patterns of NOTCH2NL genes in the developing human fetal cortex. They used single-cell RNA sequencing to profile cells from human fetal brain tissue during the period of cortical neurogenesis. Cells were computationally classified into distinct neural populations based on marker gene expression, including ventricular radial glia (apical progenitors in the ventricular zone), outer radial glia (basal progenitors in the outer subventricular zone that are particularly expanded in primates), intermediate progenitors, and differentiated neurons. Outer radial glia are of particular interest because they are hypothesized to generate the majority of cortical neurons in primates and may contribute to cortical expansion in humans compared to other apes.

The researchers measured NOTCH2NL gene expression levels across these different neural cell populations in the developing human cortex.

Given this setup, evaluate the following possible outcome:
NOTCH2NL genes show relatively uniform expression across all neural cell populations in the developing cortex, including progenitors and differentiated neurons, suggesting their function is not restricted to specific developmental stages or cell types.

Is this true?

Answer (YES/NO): NO